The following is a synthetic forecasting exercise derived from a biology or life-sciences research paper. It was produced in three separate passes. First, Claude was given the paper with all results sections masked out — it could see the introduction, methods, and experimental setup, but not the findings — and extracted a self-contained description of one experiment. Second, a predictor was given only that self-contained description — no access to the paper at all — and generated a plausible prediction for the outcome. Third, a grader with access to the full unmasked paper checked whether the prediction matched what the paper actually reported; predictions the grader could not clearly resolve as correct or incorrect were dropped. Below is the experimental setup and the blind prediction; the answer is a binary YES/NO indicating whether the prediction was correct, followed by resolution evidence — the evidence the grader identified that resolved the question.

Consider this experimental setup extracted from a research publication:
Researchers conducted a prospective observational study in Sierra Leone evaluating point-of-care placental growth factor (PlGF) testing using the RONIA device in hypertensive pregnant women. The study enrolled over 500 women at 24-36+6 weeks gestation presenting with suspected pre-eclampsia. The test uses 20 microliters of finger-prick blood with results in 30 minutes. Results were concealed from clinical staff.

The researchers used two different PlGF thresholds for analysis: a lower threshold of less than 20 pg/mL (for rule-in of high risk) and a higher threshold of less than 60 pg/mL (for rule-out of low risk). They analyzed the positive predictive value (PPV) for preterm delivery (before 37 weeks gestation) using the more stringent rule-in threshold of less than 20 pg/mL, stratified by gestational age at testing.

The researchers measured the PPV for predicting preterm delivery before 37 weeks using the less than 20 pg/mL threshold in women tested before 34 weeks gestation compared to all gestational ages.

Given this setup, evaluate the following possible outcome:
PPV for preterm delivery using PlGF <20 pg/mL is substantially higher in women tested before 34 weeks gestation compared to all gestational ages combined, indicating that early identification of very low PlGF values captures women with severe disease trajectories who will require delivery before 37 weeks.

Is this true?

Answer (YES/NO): YES